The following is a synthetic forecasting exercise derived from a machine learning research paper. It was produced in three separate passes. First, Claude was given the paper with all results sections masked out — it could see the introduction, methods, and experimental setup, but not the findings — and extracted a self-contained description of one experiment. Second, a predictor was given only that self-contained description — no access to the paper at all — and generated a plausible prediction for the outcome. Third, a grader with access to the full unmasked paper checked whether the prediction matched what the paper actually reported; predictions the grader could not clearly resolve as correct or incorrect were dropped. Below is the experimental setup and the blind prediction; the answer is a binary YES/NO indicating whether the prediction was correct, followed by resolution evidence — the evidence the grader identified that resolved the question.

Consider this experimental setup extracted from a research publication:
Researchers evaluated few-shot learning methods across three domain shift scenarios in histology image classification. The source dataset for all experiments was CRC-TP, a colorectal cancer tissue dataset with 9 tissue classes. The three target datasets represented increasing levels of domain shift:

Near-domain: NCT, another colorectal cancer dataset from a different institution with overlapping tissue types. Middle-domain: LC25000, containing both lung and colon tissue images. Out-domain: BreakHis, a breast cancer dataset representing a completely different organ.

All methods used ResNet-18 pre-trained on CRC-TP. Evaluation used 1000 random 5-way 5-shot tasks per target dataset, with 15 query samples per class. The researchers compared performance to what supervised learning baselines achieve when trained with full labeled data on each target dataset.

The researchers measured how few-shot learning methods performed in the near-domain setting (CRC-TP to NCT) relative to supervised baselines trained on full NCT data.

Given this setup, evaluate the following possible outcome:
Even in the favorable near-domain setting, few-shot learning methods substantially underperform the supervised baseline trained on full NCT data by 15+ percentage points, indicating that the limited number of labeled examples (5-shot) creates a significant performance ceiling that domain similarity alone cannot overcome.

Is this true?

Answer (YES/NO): NO